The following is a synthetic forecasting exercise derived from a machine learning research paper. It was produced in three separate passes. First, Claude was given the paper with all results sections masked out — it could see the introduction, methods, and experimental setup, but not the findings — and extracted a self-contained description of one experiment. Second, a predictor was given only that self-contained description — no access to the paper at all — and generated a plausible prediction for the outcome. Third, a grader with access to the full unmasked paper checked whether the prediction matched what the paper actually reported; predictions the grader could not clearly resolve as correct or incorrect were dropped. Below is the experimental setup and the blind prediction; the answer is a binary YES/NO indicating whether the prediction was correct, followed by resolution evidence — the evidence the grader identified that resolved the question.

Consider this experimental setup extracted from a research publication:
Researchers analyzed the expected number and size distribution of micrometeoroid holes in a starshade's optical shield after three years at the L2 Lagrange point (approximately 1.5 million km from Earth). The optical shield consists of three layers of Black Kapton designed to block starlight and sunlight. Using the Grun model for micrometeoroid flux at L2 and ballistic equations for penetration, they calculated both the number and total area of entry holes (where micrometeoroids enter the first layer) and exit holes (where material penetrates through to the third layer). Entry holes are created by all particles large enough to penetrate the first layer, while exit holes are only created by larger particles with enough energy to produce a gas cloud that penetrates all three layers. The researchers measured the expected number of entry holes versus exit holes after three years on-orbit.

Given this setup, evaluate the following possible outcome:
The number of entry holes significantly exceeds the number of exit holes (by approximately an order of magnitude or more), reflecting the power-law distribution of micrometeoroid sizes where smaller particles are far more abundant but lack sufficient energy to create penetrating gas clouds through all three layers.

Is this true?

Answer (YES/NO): YES